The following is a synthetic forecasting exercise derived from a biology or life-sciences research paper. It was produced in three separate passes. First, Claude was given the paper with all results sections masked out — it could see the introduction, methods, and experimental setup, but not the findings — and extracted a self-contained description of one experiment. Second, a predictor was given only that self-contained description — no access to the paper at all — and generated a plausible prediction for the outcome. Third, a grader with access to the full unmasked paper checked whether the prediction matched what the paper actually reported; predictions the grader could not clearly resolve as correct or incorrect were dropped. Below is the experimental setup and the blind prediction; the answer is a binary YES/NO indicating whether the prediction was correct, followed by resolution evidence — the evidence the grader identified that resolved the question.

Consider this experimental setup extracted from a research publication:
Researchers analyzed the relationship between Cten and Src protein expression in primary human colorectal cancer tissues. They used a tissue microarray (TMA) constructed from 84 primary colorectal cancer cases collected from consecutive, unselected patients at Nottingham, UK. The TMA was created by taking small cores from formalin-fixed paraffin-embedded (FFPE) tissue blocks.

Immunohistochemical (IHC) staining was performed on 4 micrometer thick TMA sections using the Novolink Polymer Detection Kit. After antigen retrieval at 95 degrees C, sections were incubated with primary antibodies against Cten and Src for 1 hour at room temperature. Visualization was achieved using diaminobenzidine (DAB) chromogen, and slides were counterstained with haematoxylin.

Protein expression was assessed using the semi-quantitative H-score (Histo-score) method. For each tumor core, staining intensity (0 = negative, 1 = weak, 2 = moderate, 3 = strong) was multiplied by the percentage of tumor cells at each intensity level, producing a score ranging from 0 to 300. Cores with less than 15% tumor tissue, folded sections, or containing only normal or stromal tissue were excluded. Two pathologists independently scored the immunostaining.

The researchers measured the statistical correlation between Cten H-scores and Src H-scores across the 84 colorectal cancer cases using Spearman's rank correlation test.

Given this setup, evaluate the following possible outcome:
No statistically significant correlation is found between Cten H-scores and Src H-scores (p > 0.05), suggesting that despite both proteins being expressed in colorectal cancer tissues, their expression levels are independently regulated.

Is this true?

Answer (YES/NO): NO